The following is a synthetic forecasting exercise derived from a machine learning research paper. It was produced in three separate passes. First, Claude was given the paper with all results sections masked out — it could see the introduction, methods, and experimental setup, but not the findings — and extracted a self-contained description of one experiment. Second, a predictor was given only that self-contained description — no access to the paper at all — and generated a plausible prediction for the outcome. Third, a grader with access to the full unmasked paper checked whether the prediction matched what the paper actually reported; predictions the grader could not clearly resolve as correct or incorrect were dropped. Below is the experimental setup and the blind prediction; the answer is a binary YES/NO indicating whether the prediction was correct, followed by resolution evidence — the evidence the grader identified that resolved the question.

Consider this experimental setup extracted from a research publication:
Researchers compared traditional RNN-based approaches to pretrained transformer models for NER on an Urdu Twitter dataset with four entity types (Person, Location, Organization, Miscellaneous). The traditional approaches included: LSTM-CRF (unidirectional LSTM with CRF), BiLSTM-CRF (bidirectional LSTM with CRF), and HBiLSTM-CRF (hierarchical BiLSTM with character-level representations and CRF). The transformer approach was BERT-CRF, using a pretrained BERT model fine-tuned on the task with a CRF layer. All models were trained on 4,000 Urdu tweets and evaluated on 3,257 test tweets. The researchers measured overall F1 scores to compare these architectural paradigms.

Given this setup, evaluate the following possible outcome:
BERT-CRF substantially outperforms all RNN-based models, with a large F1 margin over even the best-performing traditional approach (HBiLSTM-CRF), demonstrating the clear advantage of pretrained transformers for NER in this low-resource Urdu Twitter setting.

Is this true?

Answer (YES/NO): YES